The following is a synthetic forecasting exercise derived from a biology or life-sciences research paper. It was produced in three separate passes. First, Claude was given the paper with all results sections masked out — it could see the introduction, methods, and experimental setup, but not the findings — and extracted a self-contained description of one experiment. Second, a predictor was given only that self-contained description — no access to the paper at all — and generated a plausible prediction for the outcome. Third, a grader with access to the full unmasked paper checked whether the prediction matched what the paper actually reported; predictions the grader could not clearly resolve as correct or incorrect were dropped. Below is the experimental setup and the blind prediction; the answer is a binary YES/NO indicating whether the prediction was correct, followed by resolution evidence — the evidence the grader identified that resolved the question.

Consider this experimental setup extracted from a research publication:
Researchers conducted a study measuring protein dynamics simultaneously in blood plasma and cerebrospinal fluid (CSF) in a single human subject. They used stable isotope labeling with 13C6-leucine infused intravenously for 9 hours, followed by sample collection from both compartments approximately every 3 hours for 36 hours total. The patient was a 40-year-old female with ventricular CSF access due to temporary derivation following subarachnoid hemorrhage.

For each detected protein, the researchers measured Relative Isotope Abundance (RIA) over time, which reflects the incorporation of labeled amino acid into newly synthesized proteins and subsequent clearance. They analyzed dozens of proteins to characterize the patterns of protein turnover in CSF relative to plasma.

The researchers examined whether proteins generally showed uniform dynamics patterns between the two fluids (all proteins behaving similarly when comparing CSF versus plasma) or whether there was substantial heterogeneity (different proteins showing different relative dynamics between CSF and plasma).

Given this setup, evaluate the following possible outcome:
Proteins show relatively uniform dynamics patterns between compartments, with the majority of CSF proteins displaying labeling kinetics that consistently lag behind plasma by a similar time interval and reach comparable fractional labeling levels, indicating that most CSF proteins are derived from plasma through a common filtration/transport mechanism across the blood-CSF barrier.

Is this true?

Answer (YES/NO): NO